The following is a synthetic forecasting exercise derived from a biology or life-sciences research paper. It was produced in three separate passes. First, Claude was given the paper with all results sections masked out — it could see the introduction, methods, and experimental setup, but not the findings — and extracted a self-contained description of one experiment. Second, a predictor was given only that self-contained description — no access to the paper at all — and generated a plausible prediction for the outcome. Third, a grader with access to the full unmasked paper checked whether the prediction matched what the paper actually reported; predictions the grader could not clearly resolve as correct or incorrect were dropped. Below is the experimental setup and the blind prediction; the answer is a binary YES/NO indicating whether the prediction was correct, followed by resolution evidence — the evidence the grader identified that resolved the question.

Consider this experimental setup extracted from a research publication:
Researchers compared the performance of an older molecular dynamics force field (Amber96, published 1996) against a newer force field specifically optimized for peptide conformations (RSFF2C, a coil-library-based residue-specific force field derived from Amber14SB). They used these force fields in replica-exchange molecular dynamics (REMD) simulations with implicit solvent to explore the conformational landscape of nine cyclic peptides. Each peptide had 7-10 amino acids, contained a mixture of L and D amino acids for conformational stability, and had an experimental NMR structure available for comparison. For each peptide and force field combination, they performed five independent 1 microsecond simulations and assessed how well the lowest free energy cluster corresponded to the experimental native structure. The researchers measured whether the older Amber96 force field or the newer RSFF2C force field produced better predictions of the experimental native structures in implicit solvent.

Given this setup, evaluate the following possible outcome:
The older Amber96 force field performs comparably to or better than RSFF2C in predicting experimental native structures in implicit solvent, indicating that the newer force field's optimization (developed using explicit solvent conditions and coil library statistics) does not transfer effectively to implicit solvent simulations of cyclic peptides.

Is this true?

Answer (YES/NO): YES